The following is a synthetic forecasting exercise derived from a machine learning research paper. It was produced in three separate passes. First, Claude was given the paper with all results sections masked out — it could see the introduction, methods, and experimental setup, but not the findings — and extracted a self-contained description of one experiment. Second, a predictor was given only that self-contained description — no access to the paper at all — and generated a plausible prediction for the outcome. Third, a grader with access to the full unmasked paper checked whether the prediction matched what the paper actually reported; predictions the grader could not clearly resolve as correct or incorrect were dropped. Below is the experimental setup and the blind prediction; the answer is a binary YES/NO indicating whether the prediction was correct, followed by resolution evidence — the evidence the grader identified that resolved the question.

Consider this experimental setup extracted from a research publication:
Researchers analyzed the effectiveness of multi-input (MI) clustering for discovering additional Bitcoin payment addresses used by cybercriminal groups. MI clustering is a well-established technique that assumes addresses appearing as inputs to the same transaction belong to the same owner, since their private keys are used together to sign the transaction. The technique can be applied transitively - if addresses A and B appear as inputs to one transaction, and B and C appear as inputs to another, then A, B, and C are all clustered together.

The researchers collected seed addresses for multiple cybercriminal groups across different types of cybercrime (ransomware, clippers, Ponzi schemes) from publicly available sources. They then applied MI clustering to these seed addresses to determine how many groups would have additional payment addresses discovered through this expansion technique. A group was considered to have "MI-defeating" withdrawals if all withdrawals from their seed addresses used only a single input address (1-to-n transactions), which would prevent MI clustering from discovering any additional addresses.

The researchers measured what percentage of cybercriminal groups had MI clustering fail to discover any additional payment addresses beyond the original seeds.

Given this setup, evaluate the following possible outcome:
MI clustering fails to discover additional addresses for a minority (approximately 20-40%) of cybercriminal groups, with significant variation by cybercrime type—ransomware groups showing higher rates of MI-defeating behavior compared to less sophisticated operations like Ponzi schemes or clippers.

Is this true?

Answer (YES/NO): NO